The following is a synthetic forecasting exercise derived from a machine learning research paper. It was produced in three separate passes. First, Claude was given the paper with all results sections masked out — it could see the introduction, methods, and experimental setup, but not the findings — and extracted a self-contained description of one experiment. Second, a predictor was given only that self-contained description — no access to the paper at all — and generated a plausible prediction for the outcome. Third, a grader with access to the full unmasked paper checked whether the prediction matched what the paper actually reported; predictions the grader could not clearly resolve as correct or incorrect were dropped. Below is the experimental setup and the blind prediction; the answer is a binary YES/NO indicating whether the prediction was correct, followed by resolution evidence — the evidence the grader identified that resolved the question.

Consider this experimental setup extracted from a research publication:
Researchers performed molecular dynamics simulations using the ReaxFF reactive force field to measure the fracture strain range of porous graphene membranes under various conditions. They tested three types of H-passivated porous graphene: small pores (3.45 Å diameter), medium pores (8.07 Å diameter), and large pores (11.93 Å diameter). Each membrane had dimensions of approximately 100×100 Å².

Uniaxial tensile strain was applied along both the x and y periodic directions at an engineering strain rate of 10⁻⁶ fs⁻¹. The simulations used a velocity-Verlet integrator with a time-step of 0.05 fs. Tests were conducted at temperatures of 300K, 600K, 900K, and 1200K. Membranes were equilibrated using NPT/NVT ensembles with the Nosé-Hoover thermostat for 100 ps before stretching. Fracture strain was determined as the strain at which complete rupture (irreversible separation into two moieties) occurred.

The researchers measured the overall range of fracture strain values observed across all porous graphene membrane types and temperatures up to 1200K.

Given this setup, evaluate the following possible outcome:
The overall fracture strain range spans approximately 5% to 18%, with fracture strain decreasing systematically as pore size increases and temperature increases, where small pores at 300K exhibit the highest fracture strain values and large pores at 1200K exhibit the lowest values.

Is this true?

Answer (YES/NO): NO